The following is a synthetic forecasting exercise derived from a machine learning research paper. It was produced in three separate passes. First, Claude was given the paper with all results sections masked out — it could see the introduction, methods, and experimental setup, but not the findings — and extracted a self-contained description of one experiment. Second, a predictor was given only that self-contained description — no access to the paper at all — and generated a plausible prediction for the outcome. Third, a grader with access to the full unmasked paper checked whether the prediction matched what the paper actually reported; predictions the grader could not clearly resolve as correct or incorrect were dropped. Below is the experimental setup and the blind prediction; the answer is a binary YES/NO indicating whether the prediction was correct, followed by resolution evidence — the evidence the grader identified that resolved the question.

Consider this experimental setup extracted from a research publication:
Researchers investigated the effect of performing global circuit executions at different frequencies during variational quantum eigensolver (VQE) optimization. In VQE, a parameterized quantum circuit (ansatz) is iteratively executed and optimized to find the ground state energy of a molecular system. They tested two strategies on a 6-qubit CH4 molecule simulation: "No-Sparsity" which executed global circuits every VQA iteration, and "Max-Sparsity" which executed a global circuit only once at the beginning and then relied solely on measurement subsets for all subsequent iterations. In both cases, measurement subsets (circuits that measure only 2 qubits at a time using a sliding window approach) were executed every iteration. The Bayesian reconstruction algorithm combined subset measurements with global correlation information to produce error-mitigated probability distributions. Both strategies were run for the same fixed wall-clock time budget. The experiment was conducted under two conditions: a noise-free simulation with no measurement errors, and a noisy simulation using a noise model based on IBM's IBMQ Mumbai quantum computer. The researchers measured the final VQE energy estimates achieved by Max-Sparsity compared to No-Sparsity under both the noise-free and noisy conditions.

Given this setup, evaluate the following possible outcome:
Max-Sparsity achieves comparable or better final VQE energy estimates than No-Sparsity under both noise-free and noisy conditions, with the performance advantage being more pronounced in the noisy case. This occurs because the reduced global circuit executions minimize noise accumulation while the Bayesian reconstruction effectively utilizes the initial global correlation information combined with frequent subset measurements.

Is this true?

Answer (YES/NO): NO